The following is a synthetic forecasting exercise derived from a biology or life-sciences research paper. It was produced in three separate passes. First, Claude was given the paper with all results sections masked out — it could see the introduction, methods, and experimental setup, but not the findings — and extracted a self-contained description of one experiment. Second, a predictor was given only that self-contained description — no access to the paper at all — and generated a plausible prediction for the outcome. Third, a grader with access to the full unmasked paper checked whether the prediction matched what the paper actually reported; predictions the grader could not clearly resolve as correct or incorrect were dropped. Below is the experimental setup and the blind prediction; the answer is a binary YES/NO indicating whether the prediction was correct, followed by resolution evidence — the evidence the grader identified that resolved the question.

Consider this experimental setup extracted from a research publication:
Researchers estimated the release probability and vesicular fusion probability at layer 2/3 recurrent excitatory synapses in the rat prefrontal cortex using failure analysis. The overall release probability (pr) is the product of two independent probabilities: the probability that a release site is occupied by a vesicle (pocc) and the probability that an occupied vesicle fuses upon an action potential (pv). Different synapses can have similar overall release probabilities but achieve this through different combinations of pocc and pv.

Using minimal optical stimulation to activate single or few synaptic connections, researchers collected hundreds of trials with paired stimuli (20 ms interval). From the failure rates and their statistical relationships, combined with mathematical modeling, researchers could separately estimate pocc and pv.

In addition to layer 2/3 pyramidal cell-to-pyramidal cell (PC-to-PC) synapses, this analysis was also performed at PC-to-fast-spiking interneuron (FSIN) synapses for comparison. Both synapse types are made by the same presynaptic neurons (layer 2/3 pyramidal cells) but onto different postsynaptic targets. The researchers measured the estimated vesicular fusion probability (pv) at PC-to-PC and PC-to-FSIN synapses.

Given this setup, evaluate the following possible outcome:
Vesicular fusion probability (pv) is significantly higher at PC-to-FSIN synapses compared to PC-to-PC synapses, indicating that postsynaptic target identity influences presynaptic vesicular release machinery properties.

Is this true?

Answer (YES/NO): NO